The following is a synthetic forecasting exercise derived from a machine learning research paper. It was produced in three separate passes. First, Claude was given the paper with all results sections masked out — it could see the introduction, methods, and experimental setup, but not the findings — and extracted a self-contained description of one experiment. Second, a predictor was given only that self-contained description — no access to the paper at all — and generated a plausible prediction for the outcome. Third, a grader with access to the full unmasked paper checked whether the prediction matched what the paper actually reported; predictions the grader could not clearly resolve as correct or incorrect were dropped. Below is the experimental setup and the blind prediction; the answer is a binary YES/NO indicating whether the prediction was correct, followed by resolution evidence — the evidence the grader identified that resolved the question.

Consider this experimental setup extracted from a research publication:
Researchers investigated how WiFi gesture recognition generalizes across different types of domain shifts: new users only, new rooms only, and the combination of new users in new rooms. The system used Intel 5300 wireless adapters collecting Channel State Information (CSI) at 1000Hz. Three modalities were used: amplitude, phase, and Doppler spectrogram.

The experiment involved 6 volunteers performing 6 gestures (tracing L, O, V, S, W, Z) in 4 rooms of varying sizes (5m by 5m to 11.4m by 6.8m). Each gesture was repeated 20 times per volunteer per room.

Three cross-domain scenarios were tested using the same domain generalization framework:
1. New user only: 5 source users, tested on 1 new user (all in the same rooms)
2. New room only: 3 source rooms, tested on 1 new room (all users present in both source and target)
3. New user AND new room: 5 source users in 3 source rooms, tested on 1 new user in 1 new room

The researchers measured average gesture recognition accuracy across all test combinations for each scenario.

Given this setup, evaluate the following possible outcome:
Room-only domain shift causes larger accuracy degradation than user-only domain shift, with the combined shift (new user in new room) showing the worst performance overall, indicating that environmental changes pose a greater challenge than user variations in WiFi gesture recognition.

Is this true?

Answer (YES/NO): YES